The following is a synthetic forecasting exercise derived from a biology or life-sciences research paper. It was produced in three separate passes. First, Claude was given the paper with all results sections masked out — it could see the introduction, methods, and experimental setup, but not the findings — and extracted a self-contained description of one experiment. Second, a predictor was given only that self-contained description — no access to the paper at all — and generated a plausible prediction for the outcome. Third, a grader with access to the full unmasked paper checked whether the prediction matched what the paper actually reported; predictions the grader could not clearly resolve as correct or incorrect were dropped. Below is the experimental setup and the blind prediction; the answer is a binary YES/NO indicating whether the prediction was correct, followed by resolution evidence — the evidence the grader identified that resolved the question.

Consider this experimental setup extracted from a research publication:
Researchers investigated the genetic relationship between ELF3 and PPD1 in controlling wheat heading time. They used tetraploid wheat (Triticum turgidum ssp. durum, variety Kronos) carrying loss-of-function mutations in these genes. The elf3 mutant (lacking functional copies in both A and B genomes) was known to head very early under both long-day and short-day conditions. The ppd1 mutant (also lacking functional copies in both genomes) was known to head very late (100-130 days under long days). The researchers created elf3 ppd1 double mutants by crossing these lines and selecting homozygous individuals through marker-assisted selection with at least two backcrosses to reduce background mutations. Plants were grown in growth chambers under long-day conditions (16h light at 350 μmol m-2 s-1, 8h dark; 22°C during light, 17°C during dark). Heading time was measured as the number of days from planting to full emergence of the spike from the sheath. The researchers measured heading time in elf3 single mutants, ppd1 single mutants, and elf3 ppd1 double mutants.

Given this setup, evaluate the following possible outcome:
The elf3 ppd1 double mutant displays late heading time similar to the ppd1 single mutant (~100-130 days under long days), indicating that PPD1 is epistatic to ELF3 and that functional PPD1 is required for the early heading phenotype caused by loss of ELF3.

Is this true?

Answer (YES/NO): NO